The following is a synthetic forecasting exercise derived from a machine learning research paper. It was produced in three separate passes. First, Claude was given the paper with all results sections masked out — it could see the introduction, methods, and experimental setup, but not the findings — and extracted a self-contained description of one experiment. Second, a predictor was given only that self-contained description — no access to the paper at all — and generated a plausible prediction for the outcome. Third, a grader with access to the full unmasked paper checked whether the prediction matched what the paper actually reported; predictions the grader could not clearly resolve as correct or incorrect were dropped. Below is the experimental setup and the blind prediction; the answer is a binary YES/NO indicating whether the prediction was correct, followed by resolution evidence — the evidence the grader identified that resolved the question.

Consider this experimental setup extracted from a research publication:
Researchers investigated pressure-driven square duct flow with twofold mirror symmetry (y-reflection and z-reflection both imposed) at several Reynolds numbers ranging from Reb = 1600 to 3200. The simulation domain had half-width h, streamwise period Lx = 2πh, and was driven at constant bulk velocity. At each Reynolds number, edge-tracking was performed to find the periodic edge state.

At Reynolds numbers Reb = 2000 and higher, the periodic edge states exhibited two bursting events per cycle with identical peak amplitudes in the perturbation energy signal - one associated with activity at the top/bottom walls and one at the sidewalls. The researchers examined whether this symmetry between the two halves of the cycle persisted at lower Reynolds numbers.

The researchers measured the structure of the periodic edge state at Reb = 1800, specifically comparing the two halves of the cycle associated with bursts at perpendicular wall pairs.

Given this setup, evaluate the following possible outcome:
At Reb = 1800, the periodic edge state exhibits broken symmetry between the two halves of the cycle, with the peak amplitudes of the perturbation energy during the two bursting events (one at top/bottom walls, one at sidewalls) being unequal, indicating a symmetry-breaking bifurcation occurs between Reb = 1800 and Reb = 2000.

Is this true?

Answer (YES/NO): YES